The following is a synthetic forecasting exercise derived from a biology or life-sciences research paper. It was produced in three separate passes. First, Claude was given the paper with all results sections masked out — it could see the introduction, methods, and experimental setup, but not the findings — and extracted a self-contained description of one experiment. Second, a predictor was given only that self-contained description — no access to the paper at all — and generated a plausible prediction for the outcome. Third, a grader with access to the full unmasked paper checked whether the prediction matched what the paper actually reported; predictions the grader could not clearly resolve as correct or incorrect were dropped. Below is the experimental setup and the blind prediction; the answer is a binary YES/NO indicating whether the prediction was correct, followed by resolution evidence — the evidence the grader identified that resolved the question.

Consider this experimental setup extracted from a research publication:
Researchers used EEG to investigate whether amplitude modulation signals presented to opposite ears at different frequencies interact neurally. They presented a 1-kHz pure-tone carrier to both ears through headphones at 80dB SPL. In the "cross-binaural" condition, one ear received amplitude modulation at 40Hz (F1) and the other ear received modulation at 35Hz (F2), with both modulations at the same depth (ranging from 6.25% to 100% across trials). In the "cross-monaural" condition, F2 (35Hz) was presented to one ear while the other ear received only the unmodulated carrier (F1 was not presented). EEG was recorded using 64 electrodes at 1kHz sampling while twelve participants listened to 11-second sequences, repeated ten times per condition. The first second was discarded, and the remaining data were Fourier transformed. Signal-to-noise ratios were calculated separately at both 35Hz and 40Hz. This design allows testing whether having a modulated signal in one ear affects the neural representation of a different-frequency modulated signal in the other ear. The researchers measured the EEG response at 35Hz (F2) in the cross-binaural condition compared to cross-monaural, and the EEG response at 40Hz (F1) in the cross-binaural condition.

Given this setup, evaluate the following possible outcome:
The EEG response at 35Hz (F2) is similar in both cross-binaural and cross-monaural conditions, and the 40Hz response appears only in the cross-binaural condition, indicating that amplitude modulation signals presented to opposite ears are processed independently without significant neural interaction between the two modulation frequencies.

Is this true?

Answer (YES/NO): NO